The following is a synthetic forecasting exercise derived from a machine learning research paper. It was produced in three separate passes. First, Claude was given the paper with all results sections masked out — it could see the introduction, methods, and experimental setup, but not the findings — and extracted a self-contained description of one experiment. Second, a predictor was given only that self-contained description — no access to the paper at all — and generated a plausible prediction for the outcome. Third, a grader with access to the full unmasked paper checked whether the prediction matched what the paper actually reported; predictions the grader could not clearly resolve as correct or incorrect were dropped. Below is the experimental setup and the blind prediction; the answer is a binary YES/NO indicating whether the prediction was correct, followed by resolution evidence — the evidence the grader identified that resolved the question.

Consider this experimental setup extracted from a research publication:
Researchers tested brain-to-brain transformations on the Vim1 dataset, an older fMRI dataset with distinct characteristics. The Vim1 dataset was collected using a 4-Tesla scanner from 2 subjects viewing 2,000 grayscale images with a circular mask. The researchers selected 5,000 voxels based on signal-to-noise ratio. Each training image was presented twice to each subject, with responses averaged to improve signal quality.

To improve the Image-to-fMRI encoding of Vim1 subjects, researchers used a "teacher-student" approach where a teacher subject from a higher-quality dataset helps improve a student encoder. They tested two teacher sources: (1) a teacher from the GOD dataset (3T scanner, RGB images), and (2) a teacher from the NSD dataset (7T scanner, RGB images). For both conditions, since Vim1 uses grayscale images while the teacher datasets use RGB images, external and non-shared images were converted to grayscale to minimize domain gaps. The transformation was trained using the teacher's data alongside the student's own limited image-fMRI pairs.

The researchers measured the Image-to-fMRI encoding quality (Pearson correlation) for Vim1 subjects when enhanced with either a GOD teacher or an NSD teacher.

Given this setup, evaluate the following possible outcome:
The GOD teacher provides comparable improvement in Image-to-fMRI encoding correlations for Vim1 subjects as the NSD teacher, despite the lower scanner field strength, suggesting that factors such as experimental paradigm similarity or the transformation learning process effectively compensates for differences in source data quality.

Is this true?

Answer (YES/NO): NO